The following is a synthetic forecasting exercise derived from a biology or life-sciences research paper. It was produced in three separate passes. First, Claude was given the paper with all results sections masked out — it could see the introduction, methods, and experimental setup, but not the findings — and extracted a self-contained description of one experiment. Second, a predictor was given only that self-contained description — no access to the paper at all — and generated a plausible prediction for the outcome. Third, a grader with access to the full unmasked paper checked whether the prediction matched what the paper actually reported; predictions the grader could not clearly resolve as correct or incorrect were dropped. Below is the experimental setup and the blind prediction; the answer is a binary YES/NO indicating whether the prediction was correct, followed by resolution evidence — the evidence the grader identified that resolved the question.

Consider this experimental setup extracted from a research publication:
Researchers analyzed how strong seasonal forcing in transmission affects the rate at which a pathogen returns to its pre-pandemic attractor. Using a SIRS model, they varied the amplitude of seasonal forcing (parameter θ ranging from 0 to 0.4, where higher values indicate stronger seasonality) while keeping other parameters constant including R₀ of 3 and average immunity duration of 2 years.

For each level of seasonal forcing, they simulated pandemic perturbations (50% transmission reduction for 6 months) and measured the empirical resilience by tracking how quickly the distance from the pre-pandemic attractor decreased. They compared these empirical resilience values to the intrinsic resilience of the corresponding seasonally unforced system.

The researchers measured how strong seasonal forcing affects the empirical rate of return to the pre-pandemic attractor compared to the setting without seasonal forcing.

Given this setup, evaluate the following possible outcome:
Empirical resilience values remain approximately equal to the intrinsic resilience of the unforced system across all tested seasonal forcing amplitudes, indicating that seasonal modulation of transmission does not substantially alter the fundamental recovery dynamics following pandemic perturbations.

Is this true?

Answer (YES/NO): NO